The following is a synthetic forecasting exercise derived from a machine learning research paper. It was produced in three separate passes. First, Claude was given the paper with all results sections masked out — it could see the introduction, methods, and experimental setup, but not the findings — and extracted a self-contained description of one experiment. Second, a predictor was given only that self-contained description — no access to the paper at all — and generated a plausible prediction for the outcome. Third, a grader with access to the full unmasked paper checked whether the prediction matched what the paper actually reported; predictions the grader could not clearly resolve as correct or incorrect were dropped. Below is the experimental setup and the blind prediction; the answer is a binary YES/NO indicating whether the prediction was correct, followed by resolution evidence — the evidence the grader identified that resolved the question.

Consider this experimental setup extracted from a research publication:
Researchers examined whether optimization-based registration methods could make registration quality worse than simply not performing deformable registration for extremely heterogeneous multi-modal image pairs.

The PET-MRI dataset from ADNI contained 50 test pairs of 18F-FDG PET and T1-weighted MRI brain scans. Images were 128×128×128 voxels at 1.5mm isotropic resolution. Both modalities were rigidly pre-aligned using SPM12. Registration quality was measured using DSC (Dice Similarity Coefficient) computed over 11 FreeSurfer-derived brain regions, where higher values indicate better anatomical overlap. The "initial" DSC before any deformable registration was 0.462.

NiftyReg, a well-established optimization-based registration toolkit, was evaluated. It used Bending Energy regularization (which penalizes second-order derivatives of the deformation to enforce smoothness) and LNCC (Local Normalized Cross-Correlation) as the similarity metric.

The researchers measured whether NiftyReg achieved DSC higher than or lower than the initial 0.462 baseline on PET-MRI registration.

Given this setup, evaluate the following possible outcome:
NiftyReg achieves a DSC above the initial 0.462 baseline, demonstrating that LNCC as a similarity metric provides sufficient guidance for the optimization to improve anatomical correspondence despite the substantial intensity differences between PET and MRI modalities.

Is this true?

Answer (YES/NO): NO